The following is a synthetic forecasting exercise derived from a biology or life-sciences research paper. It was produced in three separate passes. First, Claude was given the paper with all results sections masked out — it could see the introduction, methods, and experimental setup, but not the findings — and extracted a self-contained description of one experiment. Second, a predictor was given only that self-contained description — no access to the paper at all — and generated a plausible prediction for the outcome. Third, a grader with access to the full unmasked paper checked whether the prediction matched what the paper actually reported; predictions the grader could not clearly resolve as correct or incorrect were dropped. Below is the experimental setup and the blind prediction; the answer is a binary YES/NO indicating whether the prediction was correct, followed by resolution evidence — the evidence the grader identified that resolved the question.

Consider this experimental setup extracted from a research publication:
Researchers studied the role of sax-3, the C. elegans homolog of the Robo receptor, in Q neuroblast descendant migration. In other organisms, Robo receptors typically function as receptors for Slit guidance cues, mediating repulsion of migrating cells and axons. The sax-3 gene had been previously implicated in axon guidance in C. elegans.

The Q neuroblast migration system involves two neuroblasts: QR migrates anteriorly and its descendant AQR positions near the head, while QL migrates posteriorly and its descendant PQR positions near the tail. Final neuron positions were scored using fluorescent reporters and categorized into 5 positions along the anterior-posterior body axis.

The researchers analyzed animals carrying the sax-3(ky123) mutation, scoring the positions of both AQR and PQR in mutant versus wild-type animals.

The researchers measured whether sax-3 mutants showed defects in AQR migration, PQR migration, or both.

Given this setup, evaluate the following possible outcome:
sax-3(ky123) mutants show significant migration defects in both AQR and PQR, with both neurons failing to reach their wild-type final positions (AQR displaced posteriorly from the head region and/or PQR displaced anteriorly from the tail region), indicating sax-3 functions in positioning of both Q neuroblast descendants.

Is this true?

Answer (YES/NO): YES